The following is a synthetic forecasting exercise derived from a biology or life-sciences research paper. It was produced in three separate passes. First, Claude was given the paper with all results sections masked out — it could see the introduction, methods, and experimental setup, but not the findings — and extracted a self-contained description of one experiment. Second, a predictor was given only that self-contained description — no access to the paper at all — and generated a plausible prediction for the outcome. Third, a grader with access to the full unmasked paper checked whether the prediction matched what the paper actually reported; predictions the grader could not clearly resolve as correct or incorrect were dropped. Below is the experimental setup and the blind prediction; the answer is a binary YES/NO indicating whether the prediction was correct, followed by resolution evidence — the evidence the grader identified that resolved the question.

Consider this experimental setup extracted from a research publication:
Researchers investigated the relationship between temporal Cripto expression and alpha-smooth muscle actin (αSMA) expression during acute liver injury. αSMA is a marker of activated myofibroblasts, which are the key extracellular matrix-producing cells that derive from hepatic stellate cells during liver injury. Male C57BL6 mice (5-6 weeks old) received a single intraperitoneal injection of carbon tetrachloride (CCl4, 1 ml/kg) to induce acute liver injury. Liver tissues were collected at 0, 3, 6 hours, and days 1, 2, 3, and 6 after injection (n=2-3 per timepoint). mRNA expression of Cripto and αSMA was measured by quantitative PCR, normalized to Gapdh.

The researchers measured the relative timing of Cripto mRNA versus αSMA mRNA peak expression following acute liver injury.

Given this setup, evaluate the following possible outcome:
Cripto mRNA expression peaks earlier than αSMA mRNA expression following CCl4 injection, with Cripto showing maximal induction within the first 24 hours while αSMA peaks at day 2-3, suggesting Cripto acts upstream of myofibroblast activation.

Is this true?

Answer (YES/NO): YES